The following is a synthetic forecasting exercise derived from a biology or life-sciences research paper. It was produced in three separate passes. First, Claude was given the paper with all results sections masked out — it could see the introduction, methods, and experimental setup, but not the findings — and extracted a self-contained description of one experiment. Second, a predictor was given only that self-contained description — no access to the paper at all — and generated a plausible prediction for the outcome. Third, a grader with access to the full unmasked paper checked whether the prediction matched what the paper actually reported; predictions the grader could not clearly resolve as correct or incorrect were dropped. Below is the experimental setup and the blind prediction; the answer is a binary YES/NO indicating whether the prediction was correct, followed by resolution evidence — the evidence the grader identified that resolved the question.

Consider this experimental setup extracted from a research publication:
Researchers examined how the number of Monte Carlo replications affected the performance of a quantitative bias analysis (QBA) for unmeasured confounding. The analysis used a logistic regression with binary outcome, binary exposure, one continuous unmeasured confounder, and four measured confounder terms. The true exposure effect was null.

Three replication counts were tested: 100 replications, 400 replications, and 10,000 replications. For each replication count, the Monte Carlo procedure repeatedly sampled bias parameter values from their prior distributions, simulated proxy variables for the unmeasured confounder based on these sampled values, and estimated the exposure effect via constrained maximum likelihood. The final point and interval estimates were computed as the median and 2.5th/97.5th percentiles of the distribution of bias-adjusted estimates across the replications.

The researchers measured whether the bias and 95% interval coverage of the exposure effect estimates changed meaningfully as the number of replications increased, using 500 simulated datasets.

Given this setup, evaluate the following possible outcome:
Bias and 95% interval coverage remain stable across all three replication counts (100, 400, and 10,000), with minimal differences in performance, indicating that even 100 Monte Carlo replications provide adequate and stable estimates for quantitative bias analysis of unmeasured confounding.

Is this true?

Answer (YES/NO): YES